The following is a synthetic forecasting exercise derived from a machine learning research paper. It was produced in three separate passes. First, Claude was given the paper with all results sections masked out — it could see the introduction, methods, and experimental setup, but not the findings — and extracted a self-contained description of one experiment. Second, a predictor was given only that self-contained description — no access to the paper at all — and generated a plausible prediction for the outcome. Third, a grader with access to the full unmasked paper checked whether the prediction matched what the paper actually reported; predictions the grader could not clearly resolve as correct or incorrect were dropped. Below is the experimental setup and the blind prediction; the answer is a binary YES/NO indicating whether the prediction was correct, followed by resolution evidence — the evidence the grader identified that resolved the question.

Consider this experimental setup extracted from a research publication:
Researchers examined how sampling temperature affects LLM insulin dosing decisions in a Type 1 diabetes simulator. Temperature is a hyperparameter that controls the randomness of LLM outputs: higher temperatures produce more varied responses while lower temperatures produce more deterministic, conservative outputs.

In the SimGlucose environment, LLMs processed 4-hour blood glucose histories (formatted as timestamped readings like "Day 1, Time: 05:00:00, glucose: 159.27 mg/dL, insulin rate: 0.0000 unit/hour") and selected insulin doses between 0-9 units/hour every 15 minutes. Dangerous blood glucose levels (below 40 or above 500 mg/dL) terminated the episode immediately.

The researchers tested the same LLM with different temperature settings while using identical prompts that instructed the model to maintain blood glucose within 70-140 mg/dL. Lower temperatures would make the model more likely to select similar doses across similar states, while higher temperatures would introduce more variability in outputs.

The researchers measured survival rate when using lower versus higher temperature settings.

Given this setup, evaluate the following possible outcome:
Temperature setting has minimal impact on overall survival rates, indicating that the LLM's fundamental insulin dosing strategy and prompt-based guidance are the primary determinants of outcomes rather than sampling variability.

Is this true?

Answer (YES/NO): NO